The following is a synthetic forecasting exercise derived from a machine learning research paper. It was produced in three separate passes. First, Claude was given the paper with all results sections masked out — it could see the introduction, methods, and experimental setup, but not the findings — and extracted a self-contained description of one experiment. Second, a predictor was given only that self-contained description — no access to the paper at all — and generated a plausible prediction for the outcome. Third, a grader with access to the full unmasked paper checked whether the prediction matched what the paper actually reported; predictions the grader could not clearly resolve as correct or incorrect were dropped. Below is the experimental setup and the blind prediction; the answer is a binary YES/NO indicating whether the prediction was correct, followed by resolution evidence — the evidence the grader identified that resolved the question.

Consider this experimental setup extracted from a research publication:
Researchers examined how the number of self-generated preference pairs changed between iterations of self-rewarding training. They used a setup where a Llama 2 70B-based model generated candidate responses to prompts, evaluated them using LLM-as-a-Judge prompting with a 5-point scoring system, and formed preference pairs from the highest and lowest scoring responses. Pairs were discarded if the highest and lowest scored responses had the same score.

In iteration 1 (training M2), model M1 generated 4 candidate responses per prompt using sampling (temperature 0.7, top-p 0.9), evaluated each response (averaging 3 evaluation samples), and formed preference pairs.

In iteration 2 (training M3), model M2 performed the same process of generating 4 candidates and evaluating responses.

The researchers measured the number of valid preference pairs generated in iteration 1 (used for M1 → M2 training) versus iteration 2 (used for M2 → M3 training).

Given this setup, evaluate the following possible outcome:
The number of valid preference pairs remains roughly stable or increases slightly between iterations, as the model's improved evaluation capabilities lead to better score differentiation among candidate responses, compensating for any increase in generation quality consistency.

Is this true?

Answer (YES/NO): NO